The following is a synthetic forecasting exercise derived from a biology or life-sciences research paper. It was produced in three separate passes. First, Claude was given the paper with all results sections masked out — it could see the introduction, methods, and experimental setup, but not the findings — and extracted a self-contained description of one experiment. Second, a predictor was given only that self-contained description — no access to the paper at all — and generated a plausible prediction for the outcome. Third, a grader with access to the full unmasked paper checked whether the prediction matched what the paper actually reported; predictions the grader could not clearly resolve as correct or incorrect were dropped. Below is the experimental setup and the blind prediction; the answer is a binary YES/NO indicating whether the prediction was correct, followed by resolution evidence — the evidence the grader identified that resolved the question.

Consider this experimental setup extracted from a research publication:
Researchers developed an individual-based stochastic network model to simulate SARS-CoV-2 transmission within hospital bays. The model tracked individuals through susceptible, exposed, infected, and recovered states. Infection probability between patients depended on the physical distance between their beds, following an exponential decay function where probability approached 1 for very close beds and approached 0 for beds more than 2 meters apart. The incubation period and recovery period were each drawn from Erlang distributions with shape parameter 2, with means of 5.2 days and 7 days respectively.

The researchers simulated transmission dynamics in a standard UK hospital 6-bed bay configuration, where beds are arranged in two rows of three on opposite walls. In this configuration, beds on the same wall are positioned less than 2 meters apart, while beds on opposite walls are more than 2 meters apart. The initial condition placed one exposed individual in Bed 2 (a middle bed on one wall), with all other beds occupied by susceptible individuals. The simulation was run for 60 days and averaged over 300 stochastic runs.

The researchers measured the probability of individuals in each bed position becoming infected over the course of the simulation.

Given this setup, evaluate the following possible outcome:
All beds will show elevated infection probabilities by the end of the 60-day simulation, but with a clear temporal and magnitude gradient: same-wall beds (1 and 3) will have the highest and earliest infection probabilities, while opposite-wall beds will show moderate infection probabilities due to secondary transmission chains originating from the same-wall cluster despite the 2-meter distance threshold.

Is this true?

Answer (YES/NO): NO